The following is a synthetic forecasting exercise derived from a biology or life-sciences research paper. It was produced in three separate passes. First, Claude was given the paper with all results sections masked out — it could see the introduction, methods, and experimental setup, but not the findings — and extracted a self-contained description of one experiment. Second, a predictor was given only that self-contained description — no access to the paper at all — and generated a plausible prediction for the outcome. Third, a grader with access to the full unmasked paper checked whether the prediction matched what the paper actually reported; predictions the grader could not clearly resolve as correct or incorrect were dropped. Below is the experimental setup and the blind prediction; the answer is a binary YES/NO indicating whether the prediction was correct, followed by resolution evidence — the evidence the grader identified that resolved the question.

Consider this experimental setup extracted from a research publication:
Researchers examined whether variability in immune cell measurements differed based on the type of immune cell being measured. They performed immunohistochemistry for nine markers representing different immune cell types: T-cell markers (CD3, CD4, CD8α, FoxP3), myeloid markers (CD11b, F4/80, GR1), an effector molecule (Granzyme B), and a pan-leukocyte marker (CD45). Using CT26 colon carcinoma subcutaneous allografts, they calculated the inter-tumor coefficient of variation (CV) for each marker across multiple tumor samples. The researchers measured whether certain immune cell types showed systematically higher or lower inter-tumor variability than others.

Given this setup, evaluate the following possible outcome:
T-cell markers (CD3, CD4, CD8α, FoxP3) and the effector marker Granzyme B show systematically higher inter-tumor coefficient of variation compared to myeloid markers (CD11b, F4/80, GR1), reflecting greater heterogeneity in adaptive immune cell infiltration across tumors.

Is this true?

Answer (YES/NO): NO